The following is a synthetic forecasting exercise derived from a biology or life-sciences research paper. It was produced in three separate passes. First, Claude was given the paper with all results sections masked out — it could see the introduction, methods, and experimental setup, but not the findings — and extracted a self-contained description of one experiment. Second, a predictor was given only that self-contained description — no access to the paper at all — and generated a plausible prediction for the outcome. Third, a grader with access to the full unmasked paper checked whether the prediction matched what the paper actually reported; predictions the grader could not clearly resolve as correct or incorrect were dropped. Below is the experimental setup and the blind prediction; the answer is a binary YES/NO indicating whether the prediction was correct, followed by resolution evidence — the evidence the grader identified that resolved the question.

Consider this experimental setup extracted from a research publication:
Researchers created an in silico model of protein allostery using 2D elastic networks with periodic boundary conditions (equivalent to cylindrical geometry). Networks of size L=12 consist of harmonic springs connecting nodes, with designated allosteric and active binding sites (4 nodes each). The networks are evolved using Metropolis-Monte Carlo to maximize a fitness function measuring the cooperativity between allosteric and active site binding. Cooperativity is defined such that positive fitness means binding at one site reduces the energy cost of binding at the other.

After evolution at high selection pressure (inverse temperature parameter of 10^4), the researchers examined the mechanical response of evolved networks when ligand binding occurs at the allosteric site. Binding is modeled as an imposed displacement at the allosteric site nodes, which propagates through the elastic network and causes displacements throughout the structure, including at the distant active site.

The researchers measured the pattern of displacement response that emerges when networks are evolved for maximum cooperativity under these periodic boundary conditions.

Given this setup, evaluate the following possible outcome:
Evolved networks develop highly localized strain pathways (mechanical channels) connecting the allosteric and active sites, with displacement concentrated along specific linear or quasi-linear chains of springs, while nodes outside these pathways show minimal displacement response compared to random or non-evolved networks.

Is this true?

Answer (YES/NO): NO